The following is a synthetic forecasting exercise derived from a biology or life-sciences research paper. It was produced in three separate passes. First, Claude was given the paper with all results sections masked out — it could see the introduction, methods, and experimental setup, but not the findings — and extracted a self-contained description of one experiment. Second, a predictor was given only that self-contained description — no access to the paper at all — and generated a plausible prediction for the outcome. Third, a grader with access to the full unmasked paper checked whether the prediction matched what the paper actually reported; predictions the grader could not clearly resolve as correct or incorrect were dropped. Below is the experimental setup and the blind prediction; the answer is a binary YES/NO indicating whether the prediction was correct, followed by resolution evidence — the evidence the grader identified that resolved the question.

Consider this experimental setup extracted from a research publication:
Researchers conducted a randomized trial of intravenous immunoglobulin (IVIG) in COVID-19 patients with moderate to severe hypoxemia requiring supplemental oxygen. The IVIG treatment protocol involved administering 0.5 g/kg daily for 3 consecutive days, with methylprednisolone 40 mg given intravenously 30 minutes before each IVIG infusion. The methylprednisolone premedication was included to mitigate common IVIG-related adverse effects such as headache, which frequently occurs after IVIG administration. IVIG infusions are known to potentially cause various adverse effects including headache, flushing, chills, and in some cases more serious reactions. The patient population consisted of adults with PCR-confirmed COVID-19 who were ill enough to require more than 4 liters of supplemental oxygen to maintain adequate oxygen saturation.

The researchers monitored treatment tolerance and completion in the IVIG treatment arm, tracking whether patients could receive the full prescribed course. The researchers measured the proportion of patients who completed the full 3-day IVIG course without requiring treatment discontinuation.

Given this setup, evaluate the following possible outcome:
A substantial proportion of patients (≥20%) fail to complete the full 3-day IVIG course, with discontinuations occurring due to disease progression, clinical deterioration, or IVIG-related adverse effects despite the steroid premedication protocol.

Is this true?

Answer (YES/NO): NO